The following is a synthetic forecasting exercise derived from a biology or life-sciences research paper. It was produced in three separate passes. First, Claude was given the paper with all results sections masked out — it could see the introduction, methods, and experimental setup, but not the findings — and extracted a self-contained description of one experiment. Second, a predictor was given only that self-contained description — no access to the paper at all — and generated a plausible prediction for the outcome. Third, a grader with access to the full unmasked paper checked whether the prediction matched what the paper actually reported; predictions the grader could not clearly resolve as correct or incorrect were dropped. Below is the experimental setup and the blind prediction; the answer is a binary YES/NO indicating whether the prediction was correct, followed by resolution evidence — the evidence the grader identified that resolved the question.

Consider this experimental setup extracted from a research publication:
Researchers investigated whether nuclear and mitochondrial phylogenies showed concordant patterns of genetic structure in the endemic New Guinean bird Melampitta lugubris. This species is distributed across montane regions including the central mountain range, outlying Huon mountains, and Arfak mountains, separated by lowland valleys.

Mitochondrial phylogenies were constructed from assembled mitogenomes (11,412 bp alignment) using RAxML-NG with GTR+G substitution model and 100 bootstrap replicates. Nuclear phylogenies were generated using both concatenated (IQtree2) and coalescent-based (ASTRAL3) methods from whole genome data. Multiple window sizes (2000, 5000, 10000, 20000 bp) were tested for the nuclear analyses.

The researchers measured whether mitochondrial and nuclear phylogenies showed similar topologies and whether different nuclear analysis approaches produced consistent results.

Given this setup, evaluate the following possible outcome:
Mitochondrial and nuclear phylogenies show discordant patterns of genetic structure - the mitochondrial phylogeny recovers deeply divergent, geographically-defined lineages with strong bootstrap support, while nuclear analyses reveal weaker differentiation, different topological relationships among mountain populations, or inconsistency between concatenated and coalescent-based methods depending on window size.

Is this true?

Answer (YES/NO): NO